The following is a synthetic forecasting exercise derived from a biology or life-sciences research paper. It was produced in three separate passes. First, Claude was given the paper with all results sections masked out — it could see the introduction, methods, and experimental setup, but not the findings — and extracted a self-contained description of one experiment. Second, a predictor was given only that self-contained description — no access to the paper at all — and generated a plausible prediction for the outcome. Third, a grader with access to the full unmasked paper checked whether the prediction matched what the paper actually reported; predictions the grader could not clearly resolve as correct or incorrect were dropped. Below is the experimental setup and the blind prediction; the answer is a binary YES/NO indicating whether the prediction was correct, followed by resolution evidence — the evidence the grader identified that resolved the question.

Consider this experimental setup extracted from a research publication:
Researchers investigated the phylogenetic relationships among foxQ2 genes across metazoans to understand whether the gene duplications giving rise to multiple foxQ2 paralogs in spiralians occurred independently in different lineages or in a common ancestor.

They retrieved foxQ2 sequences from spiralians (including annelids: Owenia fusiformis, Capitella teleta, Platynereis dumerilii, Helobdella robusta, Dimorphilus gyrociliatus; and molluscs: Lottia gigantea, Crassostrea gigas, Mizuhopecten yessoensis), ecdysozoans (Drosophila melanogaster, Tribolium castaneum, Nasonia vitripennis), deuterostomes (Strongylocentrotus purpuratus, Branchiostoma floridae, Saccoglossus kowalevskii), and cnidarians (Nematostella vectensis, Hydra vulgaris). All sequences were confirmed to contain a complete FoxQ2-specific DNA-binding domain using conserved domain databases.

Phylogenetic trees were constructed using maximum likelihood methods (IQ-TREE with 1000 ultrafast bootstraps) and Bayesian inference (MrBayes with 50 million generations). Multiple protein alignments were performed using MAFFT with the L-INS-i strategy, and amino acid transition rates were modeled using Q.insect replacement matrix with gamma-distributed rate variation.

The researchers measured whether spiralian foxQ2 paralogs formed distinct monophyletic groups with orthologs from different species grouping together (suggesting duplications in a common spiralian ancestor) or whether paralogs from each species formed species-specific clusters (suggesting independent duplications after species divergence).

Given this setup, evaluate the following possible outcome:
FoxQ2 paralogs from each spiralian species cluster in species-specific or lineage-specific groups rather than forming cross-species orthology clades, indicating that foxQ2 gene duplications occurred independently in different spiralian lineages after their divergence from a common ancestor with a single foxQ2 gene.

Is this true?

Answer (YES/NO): NO